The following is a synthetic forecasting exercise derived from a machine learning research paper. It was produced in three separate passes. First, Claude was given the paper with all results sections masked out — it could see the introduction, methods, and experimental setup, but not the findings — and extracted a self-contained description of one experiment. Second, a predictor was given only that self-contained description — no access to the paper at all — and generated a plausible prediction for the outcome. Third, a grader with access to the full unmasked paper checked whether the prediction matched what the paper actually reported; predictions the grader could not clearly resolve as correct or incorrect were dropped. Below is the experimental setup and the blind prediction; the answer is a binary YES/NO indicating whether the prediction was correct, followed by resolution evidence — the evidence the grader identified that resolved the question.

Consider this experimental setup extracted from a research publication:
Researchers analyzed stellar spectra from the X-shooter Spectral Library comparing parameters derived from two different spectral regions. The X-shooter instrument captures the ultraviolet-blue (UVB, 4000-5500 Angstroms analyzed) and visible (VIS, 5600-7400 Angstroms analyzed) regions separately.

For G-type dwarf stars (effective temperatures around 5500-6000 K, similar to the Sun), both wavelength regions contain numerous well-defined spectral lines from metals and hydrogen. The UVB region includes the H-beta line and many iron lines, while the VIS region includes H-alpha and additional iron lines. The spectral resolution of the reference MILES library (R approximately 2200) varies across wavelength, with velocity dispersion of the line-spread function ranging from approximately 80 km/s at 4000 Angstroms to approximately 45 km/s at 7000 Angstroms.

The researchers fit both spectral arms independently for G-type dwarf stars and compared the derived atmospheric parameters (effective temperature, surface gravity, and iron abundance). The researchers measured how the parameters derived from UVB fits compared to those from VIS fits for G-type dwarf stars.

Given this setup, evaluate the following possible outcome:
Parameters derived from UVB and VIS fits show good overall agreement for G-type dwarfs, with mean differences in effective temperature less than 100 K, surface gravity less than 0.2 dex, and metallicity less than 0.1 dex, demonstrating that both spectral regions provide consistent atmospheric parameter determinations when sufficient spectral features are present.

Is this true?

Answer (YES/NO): NO